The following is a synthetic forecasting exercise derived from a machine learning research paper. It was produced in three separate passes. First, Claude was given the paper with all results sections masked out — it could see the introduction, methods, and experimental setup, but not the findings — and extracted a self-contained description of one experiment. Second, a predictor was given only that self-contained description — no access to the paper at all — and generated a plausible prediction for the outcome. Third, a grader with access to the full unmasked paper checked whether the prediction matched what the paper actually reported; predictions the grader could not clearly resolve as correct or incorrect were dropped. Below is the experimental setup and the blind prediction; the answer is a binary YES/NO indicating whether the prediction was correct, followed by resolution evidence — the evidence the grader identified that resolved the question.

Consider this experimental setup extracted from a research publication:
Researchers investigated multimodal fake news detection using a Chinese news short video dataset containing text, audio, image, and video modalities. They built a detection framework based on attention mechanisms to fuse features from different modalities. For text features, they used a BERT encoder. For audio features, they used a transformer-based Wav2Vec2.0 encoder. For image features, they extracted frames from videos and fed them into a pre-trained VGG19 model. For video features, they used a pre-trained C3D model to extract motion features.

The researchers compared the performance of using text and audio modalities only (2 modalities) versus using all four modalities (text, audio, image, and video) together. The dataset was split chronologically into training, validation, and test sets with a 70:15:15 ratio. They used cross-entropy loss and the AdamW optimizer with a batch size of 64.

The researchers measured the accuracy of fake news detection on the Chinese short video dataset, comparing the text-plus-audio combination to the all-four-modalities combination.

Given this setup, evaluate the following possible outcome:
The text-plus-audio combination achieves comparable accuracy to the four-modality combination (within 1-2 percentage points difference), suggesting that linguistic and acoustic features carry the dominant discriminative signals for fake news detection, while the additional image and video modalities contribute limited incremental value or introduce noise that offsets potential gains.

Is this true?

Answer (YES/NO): NO